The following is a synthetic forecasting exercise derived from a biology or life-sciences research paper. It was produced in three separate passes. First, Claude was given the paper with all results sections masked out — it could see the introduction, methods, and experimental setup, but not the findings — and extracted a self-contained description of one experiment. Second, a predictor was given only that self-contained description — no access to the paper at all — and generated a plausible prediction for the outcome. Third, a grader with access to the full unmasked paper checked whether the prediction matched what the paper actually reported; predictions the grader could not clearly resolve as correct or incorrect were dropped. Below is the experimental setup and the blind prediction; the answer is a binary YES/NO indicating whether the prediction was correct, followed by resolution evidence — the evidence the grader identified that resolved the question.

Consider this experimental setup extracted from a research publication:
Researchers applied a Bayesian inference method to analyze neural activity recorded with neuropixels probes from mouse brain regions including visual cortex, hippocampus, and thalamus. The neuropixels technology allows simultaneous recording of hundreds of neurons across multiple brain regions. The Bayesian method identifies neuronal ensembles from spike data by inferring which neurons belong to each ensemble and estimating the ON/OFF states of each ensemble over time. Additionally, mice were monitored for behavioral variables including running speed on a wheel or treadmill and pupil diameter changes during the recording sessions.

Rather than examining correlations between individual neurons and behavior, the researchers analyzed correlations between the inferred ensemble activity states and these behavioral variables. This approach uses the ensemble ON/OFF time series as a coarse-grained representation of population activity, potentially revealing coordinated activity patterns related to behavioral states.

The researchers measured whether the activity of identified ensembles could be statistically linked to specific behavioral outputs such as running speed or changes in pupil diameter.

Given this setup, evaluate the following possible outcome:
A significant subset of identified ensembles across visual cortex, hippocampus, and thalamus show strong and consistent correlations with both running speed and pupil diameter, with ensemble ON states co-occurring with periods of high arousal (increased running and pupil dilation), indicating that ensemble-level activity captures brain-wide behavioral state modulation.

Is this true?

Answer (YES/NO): NO